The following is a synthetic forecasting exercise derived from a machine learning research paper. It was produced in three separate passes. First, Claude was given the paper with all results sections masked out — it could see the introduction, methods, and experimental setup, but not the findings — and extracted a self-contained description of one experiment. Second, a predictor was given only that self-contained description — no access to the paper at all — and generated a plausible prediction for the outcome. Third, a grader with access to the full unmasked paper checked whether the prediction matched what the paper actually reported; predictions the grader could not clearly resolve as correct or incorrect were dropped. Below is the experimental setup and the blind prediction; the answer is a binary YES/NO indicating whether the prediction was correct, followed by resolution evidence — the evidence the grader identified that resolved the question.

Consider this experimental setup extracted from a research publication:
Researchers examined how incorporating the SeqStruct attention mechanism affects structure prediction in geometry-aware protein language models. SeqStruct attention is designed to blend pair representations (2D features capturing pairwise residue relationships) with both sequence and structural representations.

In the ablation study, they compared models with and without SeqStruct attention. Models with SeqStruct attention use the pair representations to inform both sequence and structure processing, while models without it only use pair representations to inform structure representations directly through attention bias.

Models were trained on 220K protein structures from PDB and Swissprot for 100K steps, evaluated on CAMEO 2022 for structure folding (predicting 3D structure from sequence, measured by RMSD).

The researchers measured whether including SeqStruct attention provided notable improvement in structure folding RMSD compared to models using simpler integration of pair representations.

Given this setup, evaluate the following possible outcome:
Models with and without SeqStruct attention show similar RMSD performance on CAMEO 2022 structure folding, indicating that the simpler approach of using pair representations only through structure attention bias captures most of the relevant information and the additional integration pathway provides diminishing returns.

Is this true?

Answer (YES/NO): YES